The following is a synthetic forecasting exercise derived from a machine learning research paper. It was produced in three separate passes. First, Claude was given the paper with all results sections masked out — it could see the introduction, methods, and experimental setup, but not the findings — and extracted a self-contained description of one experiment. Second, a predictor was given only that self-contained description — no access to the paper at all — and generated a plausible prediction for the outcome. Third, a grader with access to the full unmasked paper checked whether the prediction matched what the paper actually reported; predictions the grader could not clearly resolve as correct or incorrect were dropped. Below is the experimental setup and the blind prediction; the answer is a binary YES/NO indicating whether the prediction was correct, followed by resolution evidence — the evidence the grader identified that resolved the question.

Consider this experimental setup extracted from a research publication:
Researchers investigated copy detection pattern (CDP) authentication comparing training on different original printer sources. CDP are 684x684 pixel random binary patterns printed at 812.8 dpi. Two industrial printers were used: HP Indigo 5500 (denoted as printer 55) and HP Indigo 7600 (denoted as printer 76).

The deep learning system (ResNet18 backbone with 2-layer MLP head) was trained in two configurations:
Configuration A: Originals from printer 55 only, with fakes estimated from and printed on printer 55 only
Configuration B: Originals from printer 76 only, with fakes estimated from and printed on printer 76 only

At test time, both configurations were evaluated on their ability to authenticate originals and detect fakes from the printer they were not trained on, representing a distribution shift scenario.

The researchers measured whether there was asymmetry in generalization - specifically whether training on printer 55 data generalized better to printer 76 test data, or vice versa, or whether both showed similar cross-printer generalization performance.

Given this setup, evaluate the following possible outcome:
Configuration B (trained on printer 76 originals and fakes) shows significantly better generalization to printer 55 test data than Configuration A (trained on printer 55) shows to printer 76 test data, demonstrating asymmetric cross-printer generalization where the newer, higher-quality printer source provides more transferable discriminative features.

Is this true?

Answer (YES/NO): NO